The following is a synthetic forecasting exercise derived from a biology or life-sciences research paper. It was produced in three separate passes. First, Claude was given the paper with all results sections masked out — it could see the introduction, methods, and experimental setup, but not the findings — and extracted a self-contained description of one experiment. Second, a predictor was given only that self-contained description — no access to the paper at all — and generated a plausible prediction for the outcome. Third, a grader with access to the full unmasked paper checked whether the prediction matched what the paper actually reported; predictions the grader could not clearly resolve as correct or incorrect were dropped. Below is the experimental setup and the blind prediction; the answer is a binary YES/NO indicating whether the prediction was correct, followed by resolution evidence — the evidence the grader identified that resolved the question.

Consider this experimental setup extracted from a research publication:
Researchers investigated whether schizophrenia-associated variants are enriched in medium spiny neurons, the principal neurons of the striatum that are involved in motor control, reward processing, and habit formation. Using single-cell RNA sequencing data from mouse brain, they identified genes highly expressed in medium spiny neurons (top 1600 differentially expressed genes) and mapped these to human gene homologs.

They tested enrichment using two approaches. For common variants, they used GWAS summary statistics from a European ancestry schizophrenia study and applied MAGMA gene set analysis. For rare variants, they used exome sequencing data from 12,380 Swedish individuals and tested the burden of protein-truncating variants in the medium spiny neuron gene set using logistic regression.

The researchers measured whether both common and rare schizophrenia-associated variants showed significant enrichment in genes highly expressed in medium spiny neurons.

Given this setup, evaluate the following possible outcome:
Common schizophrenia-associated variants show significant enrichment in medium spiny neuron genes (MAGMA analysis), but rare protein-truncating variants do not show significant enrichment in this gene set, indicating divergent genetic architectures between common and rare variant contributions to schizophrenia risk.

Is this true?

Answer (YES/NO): NO